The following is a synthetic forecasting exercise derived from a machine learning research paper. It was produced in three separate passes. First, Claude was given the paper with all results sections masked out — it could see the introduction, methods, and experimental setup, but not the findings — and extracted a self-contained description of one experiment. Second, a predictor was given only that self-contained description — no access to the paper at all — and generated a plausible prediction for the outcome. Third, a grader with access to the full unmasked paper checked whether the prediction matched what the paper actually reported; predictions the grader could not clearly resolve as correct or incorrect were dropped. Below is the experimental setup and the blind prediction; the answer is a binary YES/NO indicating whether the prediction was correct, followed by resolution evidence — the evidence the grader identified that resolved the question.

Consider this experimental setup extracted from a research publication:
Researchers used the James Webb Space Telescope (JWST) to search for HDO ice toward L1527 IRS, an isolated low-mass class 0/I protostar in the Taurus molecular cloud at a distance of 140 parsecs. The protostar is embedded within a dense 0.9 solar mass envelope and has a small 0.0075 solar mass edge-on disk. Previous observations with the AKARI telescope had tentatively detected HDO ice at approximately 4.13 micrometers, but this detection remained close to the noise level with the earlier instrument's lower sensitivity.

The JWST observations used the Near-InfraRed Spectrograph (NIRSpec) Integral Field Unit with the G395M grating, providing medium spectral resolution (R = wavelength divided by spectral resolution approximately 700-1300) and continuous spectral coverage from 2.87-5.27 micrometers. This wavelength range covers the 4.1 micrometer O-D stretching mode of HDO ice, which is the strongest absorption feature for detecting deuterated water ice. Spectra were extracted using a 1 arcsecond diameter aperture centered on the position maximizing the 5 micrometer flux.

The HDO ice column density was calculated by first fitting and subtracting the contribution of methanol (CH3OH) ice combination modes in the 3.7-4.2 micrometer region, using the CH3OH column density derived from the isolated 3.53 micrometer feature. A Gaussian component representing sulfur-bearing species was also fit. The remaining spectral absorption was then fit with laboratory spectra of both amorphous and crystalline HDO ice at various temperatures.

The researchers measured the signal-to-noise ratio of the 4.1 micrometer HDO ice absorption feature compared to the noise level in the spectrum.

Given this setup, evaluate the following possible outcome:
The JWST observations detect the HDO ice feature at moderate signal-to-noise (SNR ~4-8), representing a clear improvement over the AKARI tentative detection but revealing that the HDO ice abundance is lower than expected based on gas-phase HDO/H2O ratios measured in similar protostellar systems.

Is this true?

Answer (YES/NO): NO